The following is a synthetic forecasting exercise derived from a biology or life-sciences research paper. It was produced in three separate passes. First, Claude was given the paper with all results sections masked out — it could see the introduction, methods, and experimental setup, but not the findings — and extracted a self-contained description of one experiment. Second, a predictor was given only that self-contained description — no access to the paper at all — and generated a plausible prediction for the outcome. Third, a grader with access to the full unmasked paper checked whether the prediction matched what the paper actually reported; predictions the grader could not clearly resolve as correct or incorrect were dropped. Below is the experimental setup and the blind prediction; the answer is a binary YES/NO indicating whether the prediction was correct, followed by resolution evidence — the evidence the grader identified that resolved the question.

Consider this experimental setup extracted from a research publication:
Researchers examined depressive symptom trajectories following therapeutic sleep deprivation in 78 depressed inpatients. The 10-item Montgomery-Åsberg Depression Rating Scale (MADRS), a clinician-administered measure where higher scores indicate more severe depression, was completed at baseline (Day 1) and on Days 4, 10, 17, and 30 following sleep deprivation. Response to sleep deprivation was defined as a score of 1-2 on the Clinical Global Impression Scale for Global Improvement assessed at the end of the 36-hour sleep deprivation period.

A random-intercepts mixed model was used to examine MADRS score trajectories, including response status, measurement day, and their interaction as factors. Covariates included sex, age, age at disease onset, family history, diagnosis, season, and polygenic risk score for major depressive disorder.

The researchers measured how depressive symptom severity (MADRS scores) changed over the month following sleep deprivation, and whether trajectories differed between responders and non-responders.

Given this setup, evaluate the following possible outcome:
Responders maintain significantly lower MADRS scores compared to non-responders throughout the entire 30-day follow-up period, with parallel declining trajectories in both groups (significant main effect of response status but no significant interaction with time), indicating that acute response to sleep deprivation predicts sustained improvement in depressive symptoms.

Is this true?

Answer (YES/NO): NO